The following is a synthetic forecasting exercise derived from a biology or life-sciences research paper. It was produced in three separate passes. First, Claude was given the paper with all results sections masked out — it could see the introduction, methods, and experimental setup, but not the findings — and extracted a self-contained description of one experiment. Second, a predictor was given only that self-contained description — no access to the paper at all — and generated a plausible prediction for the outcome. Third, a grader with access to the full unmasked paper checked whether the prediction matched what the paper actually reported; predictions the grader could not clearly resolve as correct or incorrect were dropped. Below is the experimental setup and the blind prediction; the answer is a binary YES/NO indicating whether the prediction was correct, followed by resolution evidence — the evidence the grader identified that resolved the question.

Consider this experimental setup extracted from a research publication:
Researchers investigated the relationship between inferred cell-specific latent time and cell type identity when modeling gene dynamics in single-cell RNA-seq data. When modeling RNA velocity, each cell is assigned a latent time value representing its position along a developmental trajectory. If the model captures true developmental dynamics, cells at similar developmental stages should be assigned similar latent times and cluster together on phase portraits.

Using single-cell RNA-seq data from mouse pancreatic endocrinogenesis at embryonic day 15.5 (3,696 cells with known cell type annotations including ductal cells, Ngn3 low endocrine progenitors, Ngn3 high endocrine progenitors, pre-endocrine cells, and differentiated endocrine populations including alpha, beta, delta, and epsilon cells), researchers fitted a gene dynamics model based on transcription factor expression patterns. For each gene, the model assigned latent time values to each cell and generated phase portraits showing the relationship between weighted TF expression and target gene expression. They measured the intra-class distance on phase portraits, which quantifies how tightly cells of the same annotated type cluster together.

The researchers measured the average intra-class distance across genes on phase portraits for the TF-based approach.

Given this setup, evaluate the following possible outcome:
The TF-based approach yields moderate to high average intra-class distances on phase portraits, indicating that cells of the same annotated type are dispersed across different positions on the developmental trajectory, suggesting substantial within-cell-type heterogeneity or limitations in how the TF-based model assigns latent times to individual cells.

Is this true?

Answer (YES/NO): NO